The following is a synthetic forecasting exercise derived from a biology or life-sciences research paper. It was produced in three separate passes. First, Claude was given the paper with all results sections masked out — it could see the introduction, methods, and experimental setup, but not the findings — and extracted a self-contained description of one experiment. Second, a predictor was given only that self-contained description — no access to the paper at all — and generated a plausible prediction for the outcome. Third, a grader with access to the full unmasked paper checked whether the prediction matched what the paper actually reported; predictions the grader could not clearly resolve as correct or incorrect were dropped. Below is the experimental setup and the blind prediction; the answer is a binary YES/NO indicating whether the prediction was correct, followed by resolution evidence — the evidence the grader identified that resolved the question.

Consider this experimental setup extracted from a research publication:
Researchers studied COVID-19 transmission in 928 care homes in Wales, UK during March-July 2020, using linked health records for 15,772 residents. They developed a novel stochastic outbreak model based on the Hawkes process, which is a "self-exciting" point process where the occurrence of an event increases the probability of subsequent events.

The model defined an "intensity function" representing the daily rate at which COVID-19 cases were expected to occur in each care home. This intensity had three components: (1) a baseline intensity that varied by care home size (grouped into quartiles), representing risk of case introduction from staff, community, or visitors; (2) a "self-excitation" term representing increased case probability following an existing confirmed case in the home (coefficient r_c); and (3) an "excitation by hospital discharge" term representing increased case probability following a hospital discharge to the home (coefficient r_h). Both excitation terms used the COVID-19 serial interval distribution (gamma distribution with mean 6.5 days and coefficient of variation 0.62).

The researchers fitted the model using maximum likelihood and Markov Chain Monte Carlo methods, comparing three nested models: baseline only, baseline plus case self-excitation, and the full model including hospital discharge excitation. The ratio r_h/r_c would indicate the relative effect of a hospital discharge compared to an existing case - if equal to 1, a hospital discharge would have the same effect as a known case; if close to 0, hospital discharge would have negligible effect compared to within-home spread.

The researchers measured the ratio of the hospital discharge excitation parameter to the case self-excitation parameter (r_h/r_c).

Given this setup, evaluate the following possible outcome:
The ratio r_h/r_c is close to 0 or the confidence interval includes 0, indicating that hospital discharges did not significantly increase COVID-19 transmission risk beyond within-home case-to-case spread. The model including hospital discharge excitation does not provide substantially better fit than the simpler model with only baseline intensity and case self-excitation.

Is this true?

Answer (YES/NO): NO